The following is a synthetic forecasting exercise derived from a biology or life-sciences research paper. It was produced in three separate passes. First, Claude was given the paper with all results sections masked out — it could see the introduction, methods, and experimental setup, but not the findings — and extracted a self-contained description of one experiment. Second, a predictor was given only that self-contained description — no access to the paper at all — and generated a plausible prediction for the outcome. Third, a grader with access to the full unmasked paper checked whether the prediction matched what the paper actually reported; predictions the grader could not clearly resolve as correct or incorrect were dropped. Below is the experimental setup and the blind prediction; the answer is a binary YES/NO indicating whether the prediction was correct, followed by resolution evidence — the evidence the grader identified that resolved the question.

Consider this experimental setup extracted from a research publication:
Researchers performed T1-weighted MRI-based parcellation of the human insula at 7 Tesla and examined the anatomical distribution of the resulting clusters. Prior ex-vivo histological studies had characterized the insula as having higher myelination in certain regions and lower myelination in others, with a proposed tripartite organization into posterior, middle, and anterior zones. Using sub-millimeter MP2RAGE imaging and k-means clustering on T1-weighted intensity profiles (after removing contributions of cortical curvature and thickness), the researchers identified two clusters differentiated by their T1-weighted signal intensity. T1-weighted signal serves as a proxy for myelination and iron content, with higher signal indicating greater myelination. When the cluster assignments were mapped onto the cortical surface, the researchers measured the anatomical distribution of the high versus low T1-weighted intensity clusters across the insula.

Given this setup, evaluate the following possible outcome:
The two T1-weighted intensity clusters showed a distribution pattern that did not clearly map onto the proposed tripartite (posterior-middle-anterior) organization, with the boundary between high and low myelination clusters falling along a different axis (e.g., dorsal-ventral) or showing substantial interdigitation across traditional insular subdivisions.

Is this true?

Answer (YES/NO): NO